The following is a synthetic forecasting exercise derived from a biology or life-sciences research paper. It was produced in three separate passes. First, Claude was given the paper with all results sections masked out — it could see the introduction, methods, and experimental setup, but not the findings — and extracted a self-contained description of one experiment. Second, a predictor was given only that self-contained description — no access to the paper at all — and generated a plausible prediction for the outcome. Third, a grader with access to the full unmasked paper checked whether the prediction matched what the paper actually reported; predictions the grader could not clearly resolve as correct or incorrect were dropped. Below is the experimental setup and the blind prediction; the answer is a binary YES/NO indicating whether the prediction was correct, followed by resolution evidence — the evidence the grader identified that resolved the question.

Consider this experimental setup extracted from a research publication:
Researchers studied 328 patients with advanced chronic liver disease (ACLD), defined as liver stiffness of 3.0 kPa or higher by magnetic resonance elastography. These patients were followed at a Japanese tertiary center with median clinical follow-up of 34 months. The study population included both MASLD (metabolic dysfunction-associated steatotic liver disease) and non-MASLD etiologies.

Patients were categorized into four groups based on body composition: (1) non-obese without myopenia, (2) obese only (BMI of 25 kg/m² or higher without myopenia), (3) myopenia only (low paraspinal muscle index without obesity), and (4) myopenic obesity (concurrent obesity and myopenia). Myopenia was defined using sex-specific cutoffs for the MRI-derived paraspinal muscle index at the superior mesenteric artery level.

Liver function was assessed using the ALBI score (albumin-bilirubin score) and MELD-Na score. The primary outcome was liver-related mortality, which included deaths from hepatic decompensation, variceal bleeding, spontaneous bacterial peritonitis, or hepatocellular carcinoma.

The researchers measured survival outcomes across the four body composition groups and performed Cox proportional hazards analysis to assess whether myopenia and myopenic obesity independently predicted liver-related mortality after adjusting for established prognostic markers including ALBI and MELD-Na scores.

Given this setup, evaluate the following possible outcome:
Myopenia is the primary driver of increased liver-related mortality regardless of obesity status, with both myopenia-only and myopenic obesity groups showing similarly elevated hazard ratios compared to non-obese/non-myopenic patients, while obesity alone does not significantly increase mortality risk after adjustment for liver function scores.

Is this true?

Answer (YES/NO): YES